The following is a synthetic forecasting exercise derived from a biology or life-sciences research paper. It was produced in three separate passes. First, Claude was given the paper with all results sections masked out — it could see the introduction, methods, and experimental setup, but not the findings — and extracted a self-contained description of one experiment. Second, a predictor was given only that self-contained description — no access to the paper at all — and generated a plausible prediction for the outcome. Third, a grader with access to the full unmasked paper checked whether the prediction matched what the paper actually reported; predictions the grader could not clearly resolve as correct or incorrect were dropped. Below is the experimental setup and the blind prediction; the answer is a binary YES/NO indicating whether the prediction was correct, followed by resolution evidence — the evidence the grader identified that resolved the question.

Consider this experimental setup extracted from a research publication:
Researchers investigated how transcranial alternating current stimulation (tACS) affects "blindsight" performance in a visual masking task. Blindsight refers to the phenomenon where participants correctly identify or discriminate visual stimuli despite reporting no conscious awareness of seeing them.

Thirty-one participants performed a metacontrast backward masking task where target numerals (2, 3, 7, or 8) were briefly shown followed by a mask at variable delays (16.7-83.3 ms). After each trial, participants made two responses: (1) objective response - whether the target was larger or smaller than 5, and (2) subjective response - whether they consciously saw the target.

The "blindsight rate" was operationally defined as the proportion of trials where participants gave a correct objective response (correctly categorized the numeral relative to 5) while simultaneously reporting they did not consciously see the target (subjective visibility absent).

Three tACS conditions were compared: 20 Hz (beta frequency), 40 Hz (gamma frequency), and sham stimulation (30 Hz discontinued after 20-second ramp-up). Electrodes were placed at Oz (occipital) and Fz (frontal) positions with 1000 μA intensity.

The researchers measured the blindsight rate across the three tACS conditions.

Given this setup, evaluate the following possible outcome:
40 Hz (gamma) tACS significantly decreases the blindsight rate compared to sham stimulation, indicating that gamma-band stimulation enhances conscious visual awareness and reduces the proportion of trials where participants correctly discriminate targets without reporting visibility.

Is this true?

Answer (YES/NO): NO